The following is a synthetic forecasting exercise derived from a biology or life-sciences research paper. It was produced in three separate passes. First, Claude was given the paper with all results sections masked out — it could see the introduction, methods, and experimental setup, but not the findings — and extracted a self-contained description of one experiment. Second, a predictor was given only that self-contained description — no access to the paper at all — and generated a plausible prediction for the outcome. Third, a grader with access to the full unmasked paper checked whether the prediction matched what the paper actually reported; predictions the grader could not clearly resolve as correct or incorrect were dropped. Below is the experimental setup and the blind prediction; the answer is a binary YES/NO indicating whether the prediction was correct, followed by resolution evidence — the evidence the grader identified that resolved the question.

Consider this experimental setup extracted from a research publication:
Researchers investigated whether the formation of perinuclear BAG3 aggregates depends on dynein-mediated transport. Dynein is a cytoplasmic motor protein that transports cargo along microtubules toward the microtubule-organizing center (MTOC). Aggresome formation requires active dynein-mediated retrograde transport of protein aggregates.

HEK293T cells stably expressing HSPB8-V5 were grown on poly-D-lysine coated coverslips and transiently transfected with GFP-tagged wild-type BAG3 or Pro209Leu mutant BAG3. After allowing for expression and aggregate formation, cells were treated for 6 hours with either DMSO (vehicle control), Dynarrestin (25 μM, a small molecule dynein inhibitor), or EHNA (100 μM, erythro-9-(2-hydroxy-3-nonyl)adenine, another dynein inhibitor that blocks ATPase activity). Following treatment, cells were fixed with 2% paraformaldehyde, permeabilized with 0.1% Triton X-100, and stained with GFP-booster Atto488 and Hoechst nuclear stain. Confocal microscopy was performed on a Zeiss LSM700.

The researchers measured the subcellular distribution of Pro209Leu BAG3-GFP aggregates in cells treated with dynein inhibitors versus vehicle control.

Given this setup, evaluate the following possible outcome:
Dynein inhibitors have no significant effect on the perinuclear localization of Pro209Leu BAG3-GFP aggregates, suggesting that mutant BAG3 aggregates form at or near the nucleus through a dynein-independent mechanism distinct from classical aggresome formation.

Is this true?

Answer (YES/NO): NO